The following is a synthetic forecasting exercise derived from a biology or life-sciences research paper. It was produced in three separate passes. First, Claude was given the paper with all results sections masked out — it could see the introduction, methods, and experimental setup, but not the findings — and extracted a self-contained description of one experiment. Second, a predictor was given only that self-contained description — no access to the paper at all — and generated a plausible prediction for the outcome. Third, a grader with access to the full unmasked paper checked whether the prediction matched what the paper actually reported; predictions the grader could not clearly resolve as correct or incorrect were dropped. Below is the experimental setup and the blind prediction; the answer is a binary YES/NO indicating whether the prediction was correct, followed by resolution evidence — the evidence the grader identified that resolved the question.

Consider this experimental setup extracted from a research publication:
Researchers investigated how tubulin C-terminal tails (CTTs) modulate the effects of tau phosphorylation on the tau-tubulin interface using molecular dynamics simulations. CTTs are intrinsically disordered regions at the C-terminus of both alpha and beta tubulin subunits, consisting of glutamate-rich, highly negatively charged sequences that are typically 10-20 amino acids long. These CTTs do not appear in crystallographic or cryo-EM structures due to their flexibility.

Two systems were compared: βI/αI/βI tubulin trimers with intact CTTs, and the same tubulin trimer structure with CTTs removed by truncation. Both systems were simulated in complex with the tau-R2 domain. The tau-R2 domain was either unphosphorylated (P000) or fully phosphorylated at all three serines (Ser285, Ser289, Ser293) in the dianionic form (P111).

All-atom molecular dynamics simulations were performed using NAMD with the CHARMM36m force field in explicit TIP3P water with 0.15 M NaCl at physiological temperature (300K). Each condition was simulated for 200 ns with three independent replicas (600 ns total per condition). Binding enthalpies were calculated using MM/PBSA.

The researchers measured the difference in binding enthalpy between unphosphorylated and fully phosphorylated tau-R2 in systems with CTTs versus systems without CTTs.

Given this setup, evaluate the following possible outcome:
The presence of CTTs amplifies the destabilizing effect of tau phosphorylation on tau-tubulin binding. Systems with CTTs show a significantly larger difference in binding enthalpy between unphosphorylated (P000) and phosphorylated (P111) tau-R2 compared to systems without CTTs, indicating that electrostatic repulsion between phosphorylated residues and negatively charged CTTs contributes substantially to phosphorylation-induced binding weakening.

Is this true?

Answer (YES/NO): NO